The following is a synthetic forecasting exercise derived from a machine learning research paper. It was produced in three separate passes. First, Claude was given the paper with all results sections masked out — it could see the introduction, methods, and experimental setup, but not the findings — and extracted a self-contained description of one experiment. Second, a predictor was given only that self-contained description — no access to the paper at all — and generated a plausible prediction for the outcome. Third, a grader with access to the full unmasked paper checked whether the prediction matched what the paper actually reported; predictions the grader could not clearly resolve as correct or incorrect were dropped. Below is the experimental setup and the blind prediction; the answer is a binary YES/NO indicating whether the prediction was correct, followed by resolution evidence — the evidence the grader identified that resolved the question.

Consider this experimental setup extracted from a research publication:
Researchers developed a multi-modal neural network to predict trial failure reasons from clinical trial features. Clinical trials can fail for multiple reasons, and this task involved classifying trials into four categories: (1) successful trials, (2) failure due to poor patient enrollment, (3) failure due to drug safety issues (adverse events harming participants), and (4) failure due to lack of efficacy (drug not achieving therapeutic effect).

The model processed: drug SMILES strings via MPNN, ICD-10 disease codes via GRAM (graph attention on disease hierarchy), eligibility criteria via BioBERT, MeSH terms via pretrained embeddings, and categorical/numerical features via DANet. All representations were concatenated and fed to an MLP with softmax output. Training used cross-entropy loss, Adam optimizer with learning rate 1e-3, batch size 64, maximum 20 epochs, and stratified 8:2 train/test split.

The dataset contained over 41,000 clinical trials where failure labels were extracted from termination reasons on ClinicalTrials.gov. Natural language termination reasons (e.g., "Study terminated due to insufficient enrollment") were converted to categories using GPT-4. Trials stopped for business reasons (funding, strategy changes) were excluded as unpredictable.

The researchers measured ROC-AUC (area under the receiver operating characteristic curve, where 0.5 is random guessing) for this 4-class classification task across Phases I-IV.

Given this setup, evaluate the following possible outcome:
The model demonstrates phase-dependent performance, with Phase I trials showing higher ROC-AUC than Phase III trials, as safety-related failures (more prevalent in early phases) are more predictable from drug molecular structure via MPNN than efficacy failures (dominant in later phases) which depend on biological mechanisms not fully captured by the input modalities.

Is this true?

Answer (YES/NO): NO